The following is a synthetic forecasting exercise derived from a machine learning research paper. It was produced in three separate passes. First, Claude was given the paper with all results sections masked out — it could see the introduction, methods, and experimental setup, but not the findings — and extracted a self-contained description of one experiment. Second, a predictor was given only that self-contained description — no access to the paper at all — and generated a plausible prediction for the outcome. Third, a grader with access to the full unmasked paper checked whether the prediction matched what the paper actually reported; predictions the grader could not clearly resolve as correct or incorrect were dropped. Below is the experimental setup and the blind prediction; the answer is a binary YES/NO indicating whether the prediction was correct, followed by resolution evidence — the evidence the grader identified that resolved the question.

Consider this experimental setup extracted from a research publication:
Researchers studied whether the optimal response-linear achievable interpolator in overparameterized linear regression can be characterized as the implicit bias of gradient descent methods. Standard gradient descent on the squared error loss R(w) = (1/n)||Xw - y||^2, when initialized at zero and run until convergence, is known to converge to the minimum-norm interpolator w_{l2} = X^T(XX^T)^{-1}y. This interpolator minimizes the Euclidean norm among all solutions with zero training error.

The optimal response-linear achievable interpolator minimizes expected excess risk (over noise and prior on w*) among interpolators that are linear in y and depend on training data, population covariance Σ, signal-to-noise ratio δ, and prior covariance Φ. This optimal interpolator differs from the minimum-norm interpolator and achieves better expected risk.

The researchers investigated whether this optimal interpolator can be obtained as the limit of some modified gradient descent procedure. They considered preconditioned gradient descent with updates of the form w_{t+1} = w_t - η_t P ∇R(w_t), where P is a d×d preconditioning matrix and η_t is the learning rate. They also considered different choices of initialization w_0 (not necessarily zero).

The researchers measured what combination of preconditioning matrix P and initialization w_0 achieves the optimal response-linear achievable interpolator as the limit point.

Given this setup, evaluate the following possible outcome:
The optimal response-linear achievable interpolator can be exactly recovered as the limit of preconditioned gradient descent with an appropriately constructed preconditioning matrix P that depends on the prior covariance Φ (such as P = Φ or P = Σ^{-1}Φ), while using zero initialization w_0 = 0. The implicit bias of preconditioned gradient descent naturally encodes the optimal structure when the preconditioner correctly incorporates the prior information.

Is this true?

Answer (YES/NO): NO